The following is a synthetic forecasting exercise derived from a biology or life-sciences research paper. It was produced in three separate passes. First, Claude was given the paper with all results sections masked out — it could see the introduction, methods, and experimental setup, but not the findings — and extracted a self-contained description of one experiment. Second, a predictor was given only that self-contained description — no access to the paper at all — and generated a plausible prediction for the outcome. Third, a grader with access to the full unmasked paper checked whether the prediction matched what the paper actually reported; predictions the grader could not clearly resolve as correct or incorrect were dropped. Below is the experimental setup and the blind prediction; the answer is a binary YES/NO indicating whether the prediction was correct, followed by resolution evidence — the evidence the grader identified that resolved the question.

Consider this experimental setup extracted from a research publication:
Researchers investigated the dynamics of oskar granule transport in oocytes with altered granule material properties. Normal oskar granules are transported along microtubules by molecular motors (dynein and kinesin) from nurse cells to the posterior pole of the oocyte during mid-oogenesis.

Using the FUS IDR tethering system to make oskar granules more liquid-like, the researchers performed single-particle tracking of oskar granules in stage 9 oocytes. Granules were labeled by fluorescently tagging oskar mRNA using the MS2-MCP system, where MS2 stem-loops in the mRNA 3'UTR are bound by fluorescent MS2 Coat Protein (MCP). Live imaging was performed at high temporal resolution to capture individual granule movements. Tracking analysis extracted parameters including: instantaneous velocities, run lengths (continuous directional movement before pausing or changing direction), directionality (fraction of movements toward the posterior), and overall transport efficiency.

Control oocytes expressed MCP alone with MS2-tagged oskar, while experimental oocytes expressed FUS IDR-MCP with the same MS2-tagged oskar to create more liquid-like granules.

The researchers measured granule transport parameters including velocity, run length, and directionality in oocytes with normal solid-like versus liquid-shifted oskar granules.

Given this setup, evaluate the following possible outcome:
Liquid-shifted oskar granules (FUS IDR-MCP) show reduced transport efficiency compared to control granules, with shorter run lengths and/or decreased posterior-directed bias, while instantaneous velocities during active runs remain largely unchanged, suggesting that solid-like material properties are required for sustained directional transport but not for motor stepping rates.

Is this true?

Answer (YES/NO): NO